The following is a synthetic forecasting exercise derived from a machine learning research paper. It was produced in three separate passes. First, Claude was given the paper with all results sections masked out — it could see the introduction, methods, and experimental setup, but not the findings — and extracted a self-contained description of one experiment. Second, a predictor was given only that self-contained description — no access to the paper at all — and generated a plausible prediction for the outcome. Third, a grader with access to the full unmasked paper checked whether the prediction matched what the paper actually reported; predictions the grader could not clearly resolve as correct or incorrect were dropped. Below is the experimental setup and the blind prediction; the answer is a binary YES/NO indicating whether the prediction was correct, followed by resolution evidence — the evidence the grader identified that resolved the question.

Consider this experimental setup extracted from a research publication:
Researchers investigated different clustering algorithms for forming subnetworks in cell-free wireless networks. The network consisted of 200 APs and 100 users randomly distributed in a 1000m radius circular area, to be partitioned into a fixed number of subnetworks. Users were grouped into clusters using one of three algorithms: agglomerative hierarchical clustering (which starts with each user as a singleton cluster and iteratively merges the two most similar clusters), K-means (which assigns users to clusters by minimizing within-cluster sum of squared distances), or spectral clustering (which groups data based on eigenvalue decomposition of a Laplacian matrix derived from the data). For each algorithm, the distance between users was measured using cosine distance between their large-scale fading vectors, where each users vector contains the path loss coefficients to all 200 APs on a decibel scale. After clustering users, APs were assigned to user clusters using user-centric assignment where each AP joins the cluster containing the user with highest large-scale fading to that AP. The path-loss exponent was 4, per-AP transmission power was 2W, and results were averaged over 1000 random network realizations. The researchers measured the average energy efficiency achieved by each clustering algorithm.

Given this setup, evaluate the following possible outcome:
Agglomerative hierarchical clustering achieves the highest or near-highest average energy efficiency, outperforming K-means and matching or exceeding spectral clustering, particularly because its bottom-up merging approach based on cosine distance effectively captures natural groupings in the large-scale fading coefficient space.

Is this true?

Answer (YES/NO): NO